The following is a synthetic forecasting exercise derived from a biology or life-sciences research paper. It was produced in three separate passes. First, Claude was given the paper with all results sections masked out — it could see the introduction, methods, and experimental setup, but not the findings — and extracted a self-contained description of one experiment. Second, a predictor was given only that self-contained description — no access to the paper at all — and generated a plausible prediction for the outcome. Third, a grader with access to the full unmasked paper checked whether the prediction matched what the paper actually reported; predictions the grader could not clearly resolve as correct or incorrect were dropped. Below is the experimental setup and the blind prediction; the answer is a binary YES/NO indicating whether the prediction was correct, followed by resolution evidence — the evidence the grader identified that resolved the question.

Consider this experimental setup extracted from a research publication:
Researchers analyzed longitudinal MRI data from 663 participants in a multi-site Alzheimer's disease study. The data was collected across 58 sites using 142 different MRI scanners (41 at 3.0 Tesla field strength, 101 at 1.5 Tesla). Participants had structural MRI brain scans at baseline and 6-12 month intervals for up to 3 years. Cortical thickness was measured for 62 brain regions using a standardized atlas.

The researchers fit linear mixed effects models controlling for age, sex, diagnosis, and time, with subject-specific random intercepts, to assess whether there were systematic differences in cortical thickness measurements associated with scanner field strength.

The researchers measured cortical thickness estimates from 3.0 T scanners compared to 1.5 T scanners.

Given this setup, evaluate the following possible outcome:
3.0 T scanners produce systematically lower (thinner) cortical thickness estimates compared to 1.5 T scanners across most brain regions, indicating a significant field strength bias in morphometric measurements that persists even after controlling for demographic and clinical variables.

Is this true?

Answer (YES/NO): NO